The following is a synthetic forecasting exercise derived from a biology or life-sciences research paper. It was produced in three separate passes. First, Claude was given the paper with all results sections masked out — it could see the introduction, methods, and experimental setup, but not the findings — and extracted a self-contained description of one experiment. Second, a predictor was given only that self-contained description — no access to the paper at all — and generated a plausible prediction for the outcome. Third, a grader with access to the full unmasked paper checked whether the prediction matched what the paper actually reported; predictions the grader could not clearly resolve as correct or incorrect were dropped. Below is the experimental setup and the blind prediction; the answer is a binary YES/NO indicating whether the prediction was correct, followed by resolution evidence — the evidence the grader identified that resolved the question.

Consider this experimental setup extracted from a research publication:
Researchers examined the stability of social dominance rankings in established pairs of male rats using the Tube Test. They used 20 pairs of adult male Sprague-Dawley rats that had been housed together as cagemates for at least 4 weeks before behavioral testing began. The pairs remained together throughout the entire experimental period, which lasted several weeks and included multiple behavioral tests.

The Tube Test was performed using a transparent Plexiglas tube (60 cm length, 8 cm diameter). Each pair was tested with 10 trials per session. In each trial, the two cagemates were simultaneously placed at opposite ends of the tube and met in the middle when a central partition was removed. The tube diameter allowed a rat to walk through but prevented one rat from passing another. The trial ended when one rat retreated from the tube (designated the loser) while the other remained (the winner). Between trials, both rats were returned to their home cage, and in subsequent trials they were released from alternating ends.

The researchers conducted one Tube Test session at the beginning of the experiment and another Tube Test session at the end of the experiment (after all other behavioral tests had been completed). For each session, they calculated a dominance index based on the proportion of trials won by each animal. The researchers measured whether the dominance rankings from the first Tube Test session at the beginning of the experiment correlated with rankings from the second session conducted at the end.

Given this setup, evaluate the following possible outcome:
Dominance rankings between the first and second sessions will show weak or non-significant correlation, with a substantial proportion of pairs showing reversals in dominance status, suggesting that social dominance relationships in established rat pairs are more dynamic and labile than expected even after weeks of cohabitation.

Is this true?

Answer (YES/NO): NO